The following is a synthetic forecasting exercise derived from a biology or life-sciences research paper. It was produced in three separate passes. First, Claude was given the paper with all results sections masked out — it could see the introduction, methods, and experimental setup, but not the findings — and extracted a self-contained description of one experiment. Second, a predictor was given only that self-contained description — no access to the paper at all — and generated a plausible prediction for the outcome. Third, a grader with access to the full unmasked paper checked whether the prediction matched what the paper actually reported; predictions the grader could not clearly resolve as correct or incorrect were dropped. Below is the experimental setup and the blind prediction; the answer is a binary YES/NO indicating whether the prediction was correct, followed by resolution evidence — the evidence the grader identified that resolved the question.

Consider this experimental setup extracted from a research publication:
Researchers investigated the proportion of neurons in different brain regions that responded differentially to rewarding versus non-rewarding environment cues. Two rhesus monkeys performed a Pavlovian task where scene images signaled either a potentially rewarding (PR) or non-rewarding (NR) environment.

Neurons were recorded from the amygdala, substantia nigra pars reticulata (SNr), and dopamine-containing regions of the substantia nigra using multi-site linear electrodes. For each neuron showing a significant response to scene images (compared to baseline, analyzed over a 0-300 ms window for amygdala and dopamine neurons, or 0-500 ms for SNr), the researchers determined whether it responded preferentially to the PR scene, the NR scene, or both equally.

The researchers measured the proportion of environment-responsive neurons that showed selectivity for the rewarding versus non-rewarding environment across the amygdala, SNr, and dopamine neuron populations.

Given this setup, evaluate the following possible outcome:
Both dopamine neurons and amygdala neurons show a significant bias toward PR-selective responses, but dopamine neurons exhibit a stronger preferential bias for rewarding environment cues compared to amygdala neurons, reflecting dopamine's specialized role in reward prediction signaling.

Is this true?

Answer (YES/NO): NO